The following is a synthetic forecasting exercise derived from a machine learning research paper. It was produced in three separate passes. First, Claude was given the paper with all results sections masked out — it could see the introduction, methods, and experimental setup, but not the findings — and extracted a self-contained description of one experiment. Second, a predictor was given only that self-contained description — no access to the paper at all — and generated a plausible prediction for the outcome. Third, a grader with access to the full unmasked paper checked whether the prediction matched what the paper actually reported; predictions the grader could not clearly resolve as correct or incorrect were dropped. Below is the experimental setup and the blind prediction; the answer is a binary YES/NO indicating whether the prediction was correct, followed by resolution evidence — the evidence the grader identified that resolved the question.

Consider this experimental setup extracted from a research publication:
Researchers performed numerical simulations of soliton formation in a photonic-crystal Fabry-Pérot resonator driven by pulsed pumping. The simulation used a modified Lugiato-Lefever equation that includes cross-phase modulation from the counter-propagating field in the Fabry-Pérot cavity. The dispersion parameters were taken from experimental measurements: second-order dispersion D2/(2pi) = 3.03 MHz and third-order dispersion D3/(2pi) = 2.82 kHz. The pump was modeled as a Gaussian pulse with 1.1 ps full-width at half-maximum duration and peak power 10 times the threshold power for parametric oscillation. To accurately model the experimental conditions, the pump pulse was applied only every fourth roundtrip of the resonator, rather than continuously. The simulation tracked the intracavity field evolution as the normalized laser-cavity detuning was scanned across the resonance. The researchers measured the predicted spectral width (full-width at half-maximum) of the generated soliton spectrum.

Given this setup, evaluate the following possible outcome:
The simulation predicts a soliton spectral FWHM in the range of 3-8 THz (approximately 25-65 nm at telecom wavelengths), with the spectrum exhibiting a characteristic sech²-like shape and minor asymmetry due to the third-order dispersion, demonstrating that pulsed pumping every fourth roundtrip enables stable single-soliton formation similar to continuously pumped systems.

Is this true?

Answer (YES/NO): YES